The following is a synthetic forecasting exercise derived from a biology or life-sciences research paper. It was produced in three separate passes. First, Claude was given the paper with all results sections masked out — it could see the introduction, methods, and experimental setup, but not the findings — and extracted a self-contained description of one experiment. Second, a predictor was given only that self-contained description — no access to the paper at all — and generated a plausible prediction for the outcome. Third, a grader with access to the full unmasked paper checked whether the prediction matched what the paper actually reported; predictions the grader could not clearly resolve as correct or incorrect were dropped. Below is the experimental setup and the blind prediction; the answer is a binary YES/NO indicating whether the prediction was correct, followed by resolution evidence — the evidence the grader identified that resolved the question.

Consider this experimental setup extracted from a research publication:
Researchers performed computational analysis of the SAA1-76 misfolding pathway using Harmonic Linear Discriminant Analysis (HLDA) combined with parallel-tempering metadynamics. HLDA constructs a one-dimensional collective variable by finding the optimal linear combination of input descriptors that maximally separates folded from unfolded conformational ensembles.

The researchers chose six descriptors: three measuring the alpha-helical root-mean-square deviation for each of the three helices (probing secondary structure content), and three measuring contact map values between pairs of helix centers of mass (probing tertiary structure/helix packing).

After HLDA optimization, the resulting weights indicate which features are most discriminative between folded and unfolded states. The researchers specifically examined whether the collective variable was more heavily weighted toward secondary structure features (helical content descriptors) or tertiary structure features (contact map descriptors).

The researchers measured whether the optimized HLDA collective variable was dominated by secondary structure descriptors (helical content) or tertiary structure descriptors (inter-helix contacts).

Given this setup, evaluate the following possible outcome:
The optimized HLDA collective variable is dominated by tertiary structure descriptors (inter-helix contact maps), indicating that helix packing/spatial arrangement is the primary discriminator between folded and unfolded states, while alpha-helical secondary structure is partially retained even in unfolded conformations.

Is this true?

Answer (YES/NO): YES